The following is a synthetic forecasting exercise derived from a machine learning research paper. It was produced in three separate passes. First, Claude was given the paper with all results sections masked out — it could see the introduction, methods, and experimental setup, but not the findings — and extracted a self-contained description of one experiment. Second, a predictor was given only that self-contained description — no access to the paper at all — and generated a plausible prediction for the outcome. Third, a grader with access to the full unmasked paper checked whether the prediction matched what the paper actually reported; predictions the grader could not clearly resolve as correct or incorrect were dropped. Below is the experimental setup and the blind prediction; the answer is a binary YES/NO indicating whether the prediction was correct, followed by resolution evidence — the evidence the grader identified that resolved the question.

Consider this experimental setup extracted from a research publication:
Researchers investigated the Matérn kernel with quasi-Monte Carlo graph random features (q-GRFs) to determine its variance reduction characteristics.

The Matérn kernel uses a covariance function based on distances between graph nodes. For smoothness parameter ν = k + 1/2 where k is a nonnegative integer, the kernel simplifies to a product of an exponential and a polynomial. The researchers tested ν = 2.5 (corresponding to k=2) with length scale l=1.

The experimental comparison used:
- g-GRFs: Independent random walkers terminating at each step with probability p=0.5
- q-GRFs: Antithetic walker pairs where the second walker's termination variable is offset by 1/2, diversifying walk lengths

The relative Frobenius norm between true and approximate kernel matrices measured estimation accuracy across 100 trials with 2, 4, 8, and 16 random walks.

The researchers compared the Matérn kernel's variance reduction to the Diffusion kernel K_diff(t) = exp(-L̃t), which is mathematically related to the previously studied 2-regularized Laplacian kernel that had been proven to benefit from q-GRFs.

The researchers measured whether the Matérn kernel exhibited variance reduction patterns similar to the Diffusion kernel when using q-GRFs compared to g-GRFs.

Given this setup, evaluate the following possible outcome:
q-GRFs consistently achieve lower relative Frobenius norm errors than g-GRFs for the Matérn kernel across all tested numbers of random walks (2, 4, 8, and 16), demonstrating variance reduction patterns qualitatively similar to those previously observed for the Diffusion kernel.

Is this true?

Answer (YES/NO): NO